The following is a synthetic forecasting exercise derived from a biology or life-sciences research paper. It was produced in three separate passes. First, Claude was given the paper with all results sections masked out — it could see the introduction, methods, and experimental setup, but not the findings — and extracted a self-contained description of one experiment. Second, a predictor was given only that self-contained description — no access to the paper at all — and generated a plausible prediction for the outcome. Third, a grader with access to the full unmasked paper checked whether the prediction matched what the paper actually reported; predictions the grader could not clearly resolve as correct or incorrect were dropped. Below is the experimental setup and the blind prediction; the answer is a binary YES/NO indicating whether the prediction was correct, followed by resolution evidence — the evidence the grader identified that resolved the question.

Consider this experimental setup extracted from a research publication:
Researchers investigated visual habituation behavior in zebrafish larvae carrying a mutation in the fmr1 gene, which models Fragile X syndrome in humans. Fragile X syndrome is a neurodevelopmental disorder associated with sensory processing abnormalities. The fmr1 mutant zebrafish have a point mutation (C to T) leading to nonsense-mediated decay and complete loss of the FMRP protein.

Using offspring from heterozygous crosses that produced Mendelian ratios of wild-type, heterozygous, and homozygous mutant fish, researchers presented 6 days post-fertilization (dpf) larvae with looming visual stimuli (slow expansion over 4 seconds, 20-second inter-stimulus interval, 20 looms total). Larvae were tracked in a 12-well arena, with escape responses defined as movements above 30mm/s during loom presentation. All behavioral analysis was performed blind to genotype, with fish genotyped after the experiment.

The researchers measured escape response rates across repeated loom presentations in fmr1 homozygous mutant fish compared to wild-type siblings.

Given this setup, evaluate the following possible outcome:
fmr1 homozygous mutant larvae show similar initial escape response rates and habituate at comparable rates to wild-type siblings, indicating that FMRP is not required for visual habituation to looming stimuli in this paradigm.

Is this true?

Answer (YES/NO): NO